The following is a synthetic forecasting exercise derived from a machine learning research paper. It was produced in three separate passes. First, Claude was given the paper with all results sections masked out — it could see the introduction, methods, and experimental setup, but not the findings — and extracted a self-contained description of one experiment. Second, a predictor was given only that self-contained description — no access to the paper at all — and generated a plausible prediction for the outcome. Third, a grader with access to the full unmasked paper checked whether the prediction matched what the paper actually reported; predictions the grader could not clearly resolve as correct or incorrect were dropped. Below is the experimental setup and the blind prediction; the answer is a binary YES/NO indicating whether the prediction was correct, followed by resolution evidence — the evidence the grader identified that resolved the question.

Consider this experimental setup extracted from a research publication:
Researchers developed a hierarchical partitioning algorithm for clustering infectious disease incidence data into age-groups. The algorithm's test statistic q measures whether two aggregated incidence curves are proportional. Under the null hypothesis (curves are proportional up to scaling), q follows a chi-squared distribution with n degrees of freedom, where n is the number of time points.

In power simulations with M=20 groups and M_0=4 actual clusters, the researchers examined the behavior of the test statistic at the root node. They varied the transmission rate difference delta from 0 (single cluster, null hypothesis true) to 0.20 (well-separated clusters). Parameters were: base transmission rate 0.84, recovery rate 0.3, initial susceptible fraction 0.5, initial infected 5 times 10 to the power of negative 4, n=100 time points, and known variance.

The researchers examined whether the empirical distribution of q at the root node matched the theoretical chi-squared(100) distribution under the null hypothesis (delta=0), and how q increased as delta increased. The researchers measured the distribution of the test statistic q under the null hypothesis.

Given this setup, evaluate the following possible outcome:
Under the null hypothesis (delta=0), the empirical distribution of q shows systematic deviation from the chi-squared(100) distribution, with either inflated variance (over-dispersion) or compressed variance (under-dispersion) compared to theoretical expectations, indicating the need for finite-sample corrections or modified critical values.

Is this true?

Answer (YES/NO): NO